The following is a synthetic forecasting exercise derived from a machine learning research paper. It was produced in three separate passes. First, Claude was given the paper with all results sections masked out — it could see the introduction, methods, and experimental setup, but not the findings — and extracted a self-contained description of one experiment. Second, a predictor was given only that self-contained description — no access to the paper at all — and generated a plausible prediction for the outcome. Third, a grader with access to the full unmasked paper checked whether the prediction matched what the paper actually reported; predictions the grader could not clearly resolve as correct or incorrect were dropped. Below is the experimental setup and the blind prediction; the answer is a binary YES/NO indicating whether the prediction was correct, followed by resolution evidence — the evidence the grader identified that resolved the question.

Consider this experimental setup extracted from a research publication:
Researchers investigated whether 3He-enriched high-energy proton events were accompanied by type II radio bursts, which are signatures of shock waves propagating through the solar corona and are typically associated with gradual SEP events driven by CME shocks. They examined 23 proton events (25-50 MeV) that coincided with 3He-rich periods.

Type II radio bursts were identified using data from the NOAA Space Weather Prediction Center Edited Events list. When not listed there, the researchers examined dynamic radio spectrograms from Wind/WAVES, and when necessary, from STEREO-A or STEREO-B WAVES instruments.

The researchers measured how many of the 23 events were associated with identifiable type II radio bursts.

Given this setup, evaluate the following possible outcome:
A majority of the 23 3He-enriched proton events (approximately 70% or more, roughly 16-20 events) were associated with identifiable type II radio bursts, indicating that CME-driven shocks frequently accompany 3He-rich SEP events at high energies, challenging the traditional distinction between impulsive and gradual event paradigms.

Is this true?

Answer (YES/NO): YES